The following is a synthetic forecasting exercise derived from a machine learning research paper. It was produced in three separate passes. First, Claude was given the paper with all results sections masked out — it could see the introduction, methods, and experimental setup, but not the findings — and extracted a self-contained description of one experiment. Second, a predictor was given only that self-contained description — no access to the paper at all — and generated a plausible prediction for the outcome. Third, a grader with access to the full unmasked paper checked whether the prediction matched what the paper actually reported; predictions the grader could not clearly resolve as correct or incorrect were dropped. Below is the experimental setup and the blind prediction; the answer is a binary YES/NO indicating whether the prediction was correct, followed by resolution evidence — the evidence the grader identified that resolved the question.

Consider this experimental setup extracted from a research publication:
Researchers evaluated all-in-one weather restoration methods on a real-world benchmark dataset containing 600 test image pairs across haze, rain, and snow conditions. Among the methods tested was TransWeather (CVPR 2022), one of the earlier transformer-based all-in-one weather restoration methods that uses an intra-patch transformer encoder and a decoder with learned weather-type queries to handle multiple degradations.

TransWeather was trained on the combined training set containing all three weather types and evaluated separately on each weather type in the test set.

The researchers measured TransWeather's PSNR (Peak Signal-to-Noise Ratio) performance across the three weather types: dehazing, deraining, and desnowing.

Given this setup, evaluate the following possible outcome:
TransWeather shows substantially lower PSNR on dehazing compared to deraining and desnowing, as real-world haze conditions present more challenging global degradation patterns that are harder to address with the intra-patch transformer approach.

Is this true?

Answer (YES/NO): YES